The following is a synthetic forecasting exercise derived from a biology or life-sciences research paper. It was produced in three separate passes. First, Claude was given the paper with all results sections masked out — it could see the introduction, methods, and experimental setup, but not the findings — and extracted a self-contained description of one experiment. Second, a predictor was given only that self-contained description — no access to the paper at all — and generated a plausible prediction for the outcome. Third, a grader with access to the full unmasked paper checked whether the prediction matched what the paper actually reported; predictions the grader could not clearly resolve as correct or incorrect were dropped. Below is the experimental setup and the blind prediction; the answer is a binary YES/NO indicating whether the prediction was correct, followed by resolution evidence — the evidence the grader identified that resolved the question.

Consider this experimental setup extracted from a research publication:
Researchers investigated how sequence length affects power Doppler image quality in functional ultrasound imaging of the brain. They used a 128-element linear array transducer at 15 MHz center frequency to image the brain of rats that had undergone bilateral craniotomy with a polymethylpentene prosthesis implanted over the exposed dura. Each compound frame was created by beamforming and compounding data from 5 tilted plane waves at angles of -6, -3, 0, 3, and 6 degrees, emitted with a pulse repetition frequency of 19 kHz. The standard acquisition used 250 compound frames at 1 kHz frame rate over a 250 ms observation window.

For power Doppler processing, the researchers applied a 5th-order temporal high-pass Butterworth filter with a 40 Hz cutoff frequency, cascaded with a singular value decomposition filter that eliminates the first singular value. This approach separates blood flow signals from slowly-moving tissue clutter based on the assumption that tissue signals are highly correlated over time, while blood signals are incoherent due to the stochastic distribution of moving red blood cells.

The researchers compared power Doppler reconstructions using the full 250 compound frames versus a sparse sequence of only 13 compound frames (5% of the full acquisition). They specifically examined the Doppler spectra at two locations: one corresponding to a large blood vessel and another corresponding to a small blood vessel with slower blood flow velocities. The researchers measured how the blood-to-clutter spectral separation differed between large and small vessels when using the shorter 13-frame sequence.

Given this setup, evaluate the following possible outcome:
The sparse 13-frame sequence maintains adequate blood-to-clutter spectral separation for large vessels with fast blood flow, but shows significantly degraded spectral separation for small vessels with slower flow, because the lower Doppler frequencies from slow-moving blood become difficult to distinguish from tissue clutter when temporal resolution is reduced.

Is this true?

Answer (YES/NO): YES